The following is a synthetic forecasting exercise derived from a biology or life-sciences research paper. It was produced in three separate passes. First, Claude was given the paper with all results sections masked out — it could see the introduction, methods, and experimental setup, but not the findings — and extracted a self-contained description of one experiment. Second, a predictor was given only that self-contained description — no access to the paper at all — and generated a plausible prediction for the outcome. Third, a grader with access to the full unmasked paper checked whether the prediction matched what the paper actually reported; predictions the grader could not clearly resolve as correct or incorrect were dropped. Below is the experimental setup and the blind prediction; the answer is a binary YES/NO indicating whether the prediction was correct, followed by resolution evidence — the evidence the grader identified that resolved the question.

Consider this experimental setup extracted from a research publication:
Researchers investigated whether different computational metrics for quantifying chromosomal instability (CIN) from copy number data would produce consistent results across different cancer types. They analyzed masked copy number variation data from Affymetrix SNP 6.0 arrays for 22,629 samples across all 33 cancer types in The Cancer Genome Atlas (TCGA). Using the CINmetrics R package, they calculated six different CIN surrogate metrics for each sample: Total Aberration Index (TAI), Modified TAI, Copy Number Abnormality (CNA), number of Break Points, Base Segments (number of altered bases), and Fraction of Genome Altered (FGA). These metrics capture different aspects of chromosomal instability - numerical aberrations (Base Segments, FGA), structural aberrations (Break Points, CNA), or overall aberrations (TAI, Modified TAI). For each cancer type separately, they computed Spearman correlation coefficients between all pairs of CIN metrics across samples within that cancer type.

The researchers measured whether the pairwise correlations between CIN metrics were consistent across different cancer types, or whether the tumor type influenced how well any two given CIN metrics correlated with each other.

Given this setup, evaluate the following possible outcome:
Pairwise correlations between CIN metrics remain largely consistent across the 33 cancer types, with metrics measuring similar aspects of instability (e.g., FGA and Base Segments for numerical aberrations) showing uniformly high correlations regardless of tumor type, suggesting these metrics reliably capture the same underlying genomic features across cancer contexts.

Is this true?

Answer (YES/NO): NO